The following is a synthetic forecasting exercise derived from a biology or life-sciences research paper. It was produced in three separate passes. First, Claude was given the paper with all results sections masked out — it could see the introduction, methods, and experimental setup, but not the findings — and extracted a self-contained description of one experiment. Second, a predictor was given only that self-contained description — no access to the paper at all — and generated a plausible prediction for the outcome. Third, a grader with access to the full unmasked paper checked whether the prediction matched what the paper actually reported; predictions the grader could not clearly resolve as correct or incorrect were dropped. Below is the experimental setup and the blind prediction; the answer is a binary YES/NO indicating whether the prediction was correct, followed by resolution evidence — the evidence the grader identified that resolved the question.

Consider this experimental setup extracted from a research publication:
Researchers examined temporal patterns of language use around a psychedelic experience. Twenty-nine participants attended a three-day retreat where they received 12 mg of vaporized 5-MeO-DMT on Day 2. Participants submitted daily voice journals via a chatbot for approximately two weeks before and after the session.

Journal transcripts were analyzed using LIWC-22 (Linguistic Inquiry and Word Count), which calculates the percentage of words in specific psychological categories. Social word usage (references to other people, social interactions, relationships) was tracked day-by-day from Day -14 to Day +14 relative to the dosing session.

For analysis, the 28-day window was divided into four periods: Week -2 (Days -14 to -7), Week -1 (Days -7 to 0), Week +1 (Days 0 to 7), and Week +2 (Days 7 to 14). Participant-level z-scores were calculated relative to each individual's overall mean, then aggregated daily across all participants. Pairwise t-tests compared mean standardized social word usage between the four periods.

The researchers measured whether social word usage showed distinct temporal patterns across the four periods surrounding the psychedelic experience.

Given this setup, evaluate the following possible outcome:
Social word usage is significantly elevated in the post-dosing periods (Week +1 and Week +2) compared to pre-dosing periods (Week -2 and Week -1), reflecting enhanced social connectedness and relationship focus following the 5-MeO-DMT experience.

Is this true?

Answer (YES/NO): NO